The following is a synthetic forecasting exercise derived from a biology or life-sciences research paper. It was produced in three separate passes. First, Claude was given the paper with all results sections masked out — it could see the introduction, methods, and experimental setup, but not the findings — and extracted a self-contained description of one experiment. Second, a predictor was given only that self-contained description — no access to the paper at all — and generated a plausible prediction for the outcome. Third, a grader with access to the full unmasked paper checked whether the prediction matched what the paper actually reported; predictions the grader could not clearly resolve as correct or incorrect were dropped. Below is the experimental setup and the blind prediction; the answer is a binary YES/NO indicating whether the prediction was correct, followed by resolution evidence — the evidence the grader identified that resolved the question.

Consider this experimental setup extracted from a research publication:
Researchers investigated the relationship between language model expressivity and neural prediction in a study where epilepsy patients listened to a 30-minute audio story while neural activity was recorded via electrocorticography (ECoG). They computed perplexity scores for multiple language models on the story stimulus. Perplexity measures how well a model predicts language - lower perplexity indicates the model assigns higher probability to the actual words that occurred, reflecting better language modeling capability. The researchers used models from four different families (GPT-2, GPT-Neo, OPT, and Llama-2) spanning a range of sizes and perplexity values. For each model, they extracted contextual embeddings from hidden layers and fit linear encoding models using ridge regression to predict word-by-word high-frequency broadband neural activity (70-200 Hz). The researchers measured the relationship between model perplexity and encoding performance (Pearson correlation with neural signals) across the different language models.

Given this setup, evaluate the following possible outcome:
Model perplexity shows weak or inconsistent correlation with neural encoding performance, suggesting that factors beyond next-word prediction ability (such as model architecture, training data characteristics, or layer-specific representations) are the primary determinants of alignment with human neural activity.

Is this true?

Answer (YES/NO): NO